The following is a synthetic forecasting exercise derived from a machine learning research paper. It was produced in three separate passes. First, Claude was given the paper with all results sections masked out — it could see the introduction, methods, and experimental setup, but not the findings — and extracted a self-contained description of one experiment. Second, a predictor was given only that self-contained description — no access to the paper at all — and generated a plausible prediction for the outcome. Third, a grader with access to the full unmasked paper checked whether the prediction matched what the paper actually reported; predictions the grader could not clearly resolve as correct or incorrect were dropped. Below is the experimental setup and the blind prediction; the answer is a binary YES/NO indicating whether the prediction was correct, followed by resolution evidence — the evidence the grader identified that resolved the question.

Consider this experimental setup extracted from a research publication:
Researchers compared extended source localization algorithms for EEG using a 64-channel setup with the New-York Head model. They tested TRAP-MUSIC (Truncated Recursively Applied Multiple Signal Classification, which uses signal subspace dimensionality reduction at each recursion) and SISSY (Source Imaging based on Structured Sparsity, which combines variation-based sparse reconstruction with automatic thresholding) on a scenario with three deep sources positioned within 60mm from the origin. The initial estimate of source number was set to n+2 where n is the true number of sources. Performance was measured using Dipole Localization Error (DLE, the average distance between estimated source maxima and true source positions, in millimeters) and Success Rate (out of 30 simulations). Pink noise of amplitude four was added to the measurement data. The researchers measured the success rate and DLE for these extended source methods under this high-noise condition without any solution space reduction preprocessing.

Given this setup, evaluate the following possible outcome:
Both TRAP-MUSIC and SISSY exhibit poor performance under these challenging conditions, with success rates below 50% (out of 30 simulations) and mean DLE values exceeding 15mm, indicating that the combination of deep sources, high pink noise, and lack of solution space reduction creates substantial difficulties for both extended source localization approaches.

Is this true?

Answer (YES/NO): YES